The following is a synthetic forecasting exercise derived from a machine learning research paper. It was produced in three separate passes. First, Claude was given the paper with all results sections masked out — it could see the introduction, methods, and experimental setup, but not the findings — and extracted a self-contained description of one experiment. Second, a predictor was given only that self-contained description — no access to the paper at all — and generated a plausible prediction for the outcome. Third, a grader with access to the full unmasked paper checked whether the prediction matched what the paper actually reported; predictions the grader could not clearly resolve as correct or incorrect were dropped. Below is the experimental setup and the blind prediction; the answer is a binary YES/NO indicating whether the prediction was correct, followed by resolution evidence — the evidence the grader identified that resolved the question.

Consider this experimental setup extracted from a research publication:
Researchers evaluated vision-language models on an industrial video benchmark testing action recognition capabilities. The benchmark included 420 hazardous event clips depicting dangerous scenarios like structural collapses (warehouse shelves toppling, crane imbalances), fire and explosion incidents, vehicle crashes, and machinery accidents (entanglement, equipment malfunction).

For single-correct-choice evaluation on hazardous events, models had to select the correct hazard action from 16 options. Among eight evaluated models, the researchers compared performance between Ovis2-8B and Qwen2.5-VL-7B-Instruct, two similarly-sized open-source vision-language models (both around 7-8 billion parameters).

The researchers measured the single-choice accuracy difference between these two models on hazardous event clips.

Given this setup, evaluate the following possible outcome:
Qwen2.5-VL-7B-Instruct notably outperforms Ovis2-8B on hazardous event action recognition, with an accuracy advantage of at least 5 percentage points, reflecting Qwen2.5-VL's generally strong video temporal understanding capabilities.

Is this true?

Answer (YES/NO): NO